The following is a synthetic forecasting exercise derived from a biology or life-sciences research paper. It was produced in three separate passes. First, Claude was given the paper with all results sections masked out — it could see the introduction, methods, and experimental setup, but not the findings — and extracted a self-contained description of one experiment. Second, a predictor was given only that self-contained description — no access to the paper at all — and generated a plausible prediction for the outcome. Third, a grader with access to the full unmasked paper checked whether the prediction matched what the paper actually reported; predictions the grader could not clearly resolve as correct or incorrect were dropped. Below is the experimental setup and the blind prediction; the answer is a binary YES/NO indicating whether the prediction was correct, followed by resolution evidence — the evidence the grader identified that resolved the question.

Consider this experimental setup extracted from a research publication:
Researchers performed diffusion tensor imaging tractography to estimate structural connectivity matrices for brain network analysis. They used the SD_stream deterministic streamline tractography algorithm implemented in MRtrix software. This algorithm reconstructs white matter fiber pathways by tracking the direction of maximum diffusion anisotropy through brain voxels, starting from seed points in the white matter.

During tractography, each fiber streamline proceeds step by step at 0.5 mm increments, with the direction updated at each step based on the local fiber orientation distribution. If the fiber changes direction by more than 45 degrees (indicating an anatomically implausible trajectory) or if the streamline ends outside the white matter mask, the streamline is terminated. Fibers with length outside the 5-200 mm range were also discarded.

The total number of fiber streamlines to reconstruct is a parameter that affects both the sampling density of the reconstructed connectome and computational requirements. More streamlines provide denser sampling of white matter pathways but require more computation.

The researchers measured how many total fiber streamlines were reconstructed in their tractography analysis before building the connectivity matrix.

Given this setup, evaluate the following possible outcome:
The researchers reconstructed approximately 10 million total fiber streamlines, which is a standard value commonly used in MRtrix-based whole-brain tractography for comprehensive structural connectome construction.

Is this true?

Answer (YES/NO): NO